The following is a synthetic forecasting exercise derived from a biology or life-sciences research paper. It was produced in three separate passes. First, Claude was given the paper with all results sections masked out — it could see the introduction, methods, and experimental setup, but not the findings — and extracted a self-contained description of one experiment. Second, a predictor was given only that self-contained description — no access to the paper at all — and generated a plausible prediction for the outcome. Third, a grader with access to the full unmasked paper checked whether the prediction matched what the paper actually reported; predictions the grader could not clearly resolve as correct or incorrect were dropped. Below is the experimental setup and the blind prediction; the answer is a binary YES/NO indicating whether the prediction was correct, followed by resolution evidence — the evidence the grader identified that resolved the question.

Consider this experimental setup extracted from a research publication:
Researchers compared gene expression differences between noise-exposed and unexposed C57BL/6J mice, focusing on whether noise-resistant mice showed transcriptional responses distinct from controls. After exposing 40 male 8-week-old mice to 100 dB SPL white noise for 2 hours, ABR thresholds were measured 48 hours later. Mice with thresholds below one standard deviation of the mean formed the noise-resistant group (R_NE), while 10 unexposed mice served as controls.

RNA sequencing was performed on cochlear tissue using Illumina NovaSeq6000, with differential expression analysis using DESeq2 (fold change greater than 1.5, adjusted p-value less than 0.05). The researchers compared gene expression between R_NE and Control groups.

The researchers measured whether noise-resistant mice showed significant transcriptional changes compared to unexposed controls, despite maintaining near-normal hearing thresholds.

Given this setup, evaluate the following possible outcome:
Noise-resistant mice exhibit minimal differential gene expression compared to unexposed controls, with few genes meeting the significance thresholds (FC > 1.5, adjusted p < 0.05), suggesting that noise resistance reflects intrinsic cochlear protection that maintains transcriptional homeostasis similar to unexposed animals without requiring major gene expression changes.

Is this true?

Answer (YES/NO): NO